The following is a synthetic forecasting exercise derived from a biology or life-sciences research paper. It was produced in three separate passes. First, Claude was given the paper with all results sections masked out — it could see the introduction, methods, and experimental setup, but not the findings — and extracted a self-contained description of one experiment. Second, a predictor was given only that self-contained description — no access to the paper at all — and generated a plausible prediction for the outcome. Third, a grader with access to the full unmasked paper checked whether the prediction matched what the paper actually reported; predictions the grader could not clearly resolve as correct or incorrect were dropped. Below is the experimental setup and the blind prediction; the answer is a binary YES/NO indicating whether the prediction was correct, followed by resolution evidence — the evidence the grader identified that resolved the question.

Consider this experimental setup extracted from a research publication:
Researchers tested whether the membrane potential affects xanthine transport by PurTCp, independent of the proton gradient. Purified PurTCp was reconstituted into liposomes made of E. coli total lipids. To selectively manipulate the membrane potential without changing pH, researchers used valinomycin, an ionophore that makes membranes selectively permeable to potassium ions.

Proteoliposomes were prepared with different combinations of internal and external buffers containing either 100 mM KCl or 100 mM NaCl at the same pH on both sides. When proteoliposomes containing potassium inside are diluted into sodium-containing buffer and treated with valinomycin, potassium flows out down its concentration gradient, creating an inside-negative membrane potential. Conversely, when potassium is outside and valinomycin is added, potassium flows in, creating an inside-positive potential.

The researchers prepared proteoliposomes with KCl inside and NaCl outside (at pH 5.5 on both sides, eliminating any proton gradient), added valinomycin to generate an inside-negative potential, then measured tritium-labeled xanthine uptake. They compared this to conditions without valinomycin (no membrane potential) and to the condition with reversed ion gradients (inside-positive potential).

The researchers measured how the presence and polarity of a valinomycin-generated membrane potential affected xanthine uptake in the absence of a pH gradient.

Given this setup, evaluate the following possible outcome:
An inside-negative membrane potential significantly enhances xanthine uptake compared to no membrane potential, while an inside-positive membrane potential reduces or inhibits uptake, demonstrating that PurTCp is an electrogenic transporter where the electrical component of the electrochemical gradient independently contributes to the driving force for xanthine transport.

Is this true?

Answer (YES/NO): NO